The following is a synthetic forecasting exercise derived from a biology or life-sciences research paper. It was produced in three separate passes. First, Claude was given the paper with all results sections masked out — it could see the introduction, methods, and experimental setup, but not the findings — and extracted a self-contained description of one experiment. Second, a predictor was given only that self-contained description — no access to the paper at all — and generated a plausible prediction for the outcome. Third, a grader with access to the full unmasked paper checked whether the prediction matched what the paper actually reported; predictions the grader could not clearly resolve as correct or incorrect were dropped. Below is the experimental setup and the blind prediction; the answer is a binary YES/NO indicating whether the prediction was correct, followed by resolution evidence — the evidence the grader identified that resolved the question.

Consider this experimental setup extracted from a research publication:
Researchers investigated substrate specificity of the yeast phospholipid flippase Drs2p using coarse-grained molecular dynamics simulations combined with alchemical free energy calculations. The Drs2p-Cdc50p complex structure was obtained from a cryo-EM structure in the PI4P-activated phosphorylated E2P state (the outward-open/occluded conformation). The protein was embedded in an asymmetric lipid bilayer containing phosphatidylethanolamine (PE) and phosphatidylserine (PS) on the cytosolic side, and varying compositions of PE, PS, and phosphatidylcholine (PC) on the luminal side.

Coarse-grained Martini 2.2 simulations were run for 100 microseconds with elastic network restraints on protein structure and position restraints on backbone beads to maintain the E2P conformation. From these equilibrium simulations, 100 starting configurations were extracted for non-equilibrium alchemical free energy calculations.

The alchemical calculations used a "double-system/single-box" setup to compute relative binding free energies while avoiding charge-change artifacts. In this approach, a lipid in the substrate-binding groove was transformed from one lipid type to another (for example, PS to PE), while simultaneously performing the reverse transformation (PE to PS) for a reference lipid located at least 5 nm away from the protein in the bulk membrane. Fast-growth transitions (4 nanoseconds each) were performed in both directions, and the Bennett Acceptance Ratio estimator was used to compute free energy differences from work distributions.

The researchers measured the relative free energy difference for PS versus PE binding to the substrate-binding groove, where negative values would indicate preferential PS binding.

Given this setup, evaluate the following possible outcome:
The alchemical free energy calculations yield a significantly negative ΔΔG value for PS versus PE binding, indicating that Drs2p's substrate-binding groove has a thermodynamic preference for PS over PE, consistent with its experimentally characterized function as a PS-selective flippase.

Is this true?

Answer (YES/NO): YES